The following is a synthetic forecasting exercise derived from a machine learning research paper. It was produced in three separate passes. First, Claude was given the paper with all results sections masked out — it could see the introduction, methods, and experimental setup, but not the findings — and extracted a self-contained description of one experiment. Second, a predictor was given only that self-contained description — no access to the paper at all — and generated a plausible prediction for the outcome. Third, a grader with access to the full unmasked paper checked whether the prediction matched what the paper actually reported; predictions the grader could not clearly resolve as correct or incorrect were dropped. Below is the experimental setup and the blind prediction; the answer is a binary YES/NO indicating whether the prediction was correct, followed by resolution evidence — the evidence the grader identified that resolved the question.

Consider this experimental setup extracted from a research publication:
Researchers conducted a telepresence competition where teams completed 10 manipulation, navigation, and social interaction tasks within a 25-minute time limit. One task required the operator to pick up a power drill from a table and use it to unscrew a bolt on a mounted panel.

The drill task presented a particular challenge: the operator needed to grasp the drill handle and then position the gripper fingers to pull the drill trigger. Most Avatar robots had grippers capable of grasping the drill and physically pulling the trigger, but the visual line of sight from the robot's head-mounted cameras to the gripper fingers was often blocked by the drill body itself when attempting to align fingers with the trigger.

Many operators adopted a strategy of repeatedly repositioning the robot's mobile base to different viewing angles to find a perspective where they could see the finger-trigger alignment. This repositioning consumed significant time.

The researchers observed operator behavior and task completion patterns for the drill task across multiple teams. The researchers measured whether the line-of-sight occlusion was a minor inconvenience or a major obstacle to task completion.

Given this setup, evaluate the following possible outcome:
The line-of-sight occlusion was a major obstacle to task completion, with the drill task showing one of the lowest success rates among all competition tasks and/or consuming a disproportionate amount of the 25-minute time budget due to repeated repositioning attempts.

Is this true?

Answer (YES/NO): YES